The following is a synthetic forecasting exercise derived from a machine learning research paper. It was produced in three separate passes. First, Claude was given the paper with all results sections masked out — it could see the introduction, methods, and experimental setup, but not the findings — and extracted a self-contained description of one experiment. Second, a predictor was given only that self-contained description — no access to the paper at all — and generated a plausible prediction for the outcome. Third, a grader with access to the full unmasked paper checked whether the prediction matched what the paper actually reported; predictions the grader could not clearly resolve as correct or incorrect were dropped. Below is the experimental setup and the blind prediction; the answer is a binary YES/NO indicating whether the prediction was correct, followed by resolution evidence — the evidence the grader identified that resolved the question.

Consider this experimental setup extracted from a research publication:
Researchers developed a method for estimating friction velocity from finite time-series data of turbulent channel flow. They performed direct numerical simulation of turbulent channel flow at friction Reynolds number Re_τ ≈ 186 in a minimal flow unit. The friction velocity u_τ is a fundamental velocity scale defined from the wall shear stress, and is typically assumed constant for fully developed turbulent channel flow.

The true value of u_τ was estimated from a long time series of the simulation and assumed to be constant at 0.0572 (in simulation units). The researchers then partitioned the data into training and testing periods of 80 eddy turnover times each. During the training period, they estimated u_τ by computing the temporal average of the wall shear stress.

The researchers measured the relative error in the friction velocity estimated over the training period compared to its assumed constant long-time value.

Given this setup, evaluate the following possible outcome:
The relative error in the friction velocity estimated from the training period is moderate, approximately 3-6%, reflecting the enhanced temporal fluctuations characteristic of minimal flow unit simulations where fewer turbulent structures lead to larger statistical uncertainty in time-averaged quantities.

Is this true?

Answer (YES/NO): NO